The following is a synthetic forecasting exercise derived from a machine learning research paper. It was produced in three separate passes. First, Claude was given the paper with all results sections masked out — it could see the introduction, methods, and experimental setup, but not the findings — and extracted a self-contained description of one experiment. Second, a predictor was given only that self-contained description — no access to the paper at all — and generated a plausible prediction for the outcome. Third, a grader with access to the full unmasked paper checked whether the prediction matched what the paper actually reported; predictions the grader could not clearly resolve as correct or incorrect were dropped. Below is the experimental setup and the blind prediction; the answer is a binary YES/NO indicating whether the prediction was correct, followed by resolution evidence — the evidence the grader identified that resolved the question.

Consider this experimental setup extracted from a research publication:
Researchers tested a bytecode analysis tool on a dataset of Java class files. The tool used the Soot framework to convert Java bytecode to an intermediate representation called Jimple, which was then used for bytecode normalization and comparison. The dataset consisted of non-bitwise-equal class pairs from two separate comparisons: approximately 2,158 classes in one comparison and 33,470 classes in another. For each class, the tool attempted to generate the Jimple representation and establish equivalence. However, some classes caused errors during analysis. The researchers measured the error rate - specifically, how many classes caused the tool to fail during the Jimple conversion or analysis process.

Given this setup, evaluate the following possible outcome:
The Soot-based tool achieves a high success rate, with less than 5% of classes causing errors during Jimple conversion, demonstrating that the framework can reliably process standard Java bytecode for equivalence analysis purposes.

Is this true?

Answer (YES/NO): YES